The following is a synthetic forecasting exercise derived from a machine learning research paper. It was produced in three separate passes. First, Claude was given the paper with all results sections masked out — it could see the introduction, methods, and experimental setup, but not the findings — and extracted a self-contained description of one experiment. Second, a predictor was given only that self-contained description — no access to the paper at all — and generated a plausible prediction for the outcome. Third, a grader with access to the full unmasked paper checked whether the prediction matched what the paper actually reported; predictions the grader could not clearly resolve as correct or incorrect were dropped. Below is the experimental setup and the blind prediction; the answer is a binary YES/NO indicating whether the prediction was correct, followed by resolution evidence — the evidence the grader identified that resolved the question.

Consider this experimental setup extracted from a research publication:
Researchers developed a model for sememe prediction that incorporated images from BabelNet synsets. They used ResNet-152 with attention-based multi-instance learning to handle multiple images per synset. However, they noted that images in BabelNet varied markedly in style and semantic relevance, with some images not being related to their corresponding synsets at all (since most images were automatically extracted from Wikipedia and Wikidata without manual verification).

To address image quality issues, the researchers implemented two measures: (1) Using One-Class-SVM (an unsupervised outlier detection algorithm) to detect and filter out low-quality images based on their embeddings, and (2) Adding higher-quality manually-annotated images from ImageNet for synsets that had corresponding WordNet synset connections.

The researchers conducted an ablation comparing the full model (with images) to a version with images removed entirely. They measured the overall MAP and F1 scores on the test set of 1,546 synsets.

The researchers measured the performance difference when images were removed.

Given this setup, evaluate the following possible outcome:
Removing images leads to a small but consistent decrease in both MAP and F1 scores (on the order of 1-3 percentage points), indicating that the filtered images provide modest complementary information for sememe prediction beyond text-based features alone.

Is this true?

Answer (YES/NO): NO